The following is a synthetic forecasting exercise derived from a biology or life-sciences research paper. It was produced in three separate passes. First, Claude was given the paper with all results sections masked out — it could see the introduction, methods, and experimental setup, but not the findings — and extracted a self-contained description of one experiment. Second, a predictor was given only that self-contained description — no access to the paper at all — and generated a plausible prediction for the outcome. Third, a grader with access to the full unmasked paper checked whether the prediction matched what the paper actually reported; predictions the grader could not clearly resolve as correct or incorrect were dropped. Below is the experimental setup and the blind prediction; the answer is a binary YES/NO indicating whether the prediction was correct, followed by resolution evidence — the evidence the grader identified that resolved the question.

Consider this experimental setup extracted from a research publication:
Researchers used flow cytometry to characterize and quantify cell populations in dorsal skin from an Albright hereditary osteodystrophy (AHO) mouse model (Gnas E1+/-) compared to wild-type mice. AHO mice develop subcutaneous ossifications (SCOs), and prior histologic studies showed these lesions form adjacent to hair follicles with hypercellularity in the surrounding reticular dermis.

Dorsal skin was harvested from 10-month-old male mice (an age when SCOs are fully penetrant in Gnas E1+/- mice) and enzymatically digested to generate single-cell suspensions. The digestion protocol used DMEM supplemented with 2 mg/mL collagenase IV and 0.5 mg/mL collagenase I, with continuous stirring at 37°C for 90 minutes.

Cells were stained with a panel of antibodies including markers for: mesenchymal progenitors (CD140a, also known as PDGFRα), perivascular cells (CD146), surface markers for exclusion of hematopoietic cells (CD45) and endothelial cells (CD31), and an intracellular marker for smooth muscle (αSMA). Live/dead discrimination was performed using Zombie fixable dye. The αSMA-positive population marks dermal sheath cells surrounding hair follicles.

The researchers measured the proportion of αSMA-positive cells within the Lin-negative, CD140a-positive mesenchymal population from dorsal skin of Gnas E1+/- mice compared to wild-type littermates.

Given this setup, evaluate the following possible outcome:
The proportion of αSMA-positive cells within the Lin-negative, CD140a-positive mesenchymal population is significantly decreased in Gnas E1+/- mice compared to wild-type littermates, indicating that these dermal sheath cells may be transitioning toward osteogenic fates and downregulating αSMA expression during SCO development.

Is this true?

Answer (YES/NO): NO